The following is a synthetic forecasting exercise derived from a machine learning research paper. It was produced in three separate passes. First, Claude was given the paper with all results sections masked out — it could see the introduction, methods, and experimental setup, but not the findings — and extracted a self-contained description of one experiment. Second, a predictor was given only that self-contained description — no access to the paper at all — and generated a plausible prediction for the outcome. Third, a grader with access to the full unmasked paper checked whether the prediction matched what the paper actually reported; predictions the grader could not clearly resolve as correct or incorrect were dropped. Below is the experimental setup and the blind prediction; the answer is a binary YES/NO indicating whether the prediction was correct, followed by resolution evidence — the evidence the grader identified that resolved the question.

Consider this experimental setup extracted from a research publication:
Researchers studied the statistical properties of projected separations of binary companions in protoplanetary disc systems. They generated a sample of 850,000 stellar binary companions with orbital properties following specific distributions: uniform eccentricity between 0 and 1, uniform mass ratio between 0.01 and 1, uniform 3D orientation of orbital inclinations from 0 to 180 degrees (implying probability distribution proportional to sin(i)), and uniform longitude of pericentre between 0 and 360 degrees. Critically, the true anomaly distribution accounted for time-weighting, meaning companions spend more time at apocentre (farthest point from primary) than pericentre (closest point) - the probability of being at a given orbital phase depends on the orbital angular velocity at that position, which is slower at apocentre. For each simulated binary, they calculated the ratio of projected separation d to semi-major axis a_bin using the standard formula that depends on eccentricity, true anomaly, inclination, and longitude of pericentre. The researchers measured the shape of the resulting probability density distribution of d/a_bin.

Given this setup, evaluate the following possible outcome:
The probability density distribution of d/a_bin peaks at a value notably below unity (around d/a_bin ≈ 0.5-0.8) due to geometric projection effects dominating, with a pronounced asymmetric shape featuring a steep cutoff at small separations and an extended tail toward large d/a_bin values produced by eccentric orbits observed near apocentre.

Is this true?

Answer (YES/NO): NO